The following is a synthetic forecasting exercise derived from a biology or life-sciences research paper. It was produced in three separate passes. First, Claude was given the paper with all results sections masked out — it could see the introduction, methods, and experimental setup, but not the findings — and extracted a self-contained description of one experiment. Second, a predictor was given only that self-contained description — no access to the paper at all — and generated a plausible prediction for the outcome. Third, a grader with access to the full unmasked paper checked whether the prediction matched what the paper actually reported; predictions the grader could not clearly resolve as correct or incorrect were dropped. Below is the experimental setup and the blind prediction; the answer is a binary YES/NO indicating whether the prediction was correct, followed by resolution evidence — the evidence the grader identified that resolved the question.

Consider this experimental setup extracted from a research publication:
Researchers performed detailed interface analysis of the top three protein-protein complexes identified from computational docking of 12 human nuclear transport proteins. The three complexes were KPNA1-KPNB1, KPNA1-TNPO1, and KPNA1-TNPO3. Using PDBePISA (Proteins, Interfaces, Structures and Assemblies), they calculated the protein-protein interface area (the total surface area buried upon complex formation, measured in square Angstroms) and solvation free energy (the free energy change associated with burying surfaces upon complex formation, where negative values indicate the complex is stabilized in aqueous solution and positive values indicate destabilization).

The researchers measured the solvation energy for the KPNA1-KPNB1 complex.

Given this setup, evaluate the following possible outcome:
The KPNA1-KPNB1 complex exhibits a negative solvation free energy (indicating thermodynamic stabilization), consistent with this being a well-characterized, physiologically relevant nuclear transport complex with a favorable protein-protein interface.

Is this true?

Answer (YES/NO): NO